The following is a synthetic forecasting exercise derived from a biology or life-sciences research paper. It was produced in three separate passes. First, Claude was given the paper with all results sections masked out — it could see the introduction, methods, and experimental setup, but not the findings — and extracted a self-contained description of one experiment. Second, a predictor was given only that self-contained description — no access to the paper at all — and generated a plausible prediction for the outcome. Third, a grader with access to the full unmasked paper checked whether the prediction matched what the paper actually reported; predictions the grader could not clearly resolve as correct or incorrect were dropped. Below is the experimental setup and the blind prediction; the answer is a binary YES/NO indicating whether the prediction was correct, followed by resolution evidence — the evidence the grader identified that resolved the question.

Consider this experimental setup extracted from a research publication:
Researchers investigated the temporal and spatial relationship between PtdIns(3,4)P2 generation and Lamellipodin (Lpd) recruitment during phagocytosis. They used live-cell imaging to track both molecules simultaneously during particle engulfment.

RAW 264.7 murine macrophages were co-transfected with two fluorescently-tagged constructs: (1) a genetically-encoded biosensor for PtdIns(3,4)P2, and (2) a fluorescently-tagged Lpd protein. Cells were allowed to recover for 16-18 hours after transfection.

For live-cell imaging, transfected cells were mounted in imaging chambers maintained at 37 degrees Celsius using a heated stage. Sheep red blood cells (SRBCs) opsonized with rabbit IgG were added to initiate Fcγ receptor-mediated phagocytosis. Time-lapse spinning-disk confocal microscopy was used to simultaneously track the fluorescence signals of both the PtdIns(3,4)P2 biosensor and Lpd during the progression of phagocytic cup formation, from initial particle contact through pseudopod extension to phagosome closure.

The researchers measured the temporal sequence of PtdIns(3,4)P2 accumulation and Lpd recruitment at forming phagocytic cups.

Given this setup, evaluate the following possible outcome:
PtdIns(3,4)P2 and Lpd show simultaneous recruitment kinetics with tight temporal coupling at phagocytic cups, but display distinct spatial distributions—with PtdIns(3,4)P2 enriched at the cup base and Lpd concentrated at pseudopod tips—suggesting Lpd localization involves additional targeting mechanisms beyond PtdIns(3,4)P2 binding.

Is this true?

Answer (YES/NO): NO